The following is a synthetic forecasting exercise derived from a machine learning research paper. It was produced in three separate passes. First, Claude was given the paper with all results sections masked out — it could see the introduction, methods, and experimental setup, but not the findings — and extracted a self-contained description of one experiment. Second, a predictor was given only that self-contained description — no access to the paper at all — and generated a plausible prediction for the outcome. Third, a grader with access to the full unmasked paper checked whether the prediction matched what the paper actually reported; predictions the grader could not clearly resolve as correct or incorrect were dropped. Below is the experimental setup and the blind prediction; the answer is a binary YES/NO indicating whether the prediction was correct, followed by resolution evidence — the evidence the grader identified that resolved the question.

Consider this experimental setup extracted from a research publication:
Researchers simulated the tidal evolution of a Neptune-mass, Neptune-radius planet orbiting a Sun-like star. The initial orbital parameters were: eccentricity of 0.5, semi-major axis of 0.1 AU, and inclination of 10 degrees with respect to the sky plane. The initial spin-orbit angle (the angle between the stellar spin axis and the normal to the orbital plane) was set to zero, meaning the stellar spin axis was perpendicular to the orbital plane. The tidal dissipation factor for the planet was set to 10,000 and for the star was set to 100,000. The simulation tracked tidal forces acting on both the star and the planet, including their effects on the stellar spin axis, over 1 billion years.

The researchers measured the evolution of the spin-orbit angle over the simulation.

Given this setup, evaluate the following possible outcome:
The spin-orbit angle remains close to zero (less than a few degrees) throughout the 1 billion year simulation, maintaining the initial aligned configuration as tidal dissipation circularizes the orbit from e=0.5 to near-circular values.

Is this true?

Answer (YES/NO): YES